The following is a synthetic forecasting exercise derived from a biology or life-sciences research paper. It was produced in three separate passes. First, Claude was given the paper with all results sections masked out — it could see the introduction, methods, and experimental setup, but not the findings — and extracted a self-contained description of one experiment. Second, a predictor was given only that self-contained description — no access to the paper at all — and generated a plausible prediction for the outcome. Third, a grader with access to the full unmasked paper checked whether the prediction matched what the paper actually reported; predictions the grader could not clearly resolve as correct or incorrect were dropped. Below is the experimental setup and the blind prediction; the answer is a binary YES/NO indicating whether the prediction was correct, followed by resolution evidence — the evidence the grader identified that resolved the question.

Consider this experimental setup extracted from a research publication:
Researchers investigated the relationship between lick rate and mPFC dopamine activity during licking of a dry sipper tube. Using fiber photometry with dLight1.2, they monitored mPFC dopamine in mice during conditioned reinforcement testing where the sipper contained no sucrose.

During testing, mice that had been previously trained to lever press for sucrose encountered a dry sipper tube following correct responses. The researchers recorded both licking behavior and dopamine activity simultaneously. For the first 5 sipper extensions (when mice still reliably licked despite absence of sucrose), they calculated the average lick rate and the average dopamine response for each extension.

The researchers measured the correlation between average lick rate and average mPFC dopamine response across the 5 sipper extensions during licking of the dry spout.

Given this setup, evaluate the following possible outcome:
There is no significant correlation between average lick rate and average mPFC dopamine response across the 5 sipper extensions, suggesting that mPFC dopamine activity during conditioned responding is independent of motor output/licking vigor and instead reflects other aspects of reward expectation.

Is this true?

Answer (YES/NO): NO